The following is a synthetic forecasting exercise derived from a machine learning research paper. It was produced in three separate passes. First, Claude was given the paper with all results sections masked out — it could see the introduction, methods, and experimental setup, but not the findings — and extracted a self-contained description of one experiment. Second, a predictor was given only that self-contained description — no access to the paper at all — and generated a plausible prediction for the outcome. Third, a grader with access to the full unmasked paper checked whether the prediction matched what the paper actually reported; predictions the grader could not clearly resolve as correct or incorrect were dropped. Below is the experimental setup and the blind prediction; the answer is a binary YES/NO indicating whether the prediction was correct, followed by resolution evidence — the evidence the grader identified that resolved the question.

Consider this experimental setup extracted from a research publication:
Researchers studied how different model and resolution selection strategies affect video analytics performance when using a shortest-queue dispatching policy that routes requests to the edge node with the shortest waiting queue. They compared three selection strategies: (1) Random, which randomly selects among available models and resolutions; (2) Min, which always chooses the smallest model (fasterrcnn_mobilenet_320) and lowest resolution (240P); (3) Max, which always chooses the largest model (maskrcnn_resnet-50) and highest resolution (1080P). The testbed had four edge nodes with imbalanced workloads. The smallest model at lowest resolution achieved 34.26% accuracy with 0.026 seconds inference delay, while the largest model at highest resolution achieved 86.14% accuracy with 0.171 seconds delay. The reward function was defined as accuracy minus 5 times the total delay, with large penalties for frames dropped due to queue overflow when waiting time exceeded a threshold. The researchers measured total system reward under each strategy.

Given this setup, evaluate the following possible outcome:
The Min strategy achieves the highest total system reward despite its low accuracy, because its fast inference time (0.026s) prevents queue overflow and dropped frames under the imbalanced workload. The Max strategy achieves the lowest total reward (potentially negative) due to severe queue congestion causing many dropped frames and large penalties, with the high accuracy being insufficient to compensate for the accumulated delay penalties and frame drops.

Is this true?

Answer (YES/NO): YES